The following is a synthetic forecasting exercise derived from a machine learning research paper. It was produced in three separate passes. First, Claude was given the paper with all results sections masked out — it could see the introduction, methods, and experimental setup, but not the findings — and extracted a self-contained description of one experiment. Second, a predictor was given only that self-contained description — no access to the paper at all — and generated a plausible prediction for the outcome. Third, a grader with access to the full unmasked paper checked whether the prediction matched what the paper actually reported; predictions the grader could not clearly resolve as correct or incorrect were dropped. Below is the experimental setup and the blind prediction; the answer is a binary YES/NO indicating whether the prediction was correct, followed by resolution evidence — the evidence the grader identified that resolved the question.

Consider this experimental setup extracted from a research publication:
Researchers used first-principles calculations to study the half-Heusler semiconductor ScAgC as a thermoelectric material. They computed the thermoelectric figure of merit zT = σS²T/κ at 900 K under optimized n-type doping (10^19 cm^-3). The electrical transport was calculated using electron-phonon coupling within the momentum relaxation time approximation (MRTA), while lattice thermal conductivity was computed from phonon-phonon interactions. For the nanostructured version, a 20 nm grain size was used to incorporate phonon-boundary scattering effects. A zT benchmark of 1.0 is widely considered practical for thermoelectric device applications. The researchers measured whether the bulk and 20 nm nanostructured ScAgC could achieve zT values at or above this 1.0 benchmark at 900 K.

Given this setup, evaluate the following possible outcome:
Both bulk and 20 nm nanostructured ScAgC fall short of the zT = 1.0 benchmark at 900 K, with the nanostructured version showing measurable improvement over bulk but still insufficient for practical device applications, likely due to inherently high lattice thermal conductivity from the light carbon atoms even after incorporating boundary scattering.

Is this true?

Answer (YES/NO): NO